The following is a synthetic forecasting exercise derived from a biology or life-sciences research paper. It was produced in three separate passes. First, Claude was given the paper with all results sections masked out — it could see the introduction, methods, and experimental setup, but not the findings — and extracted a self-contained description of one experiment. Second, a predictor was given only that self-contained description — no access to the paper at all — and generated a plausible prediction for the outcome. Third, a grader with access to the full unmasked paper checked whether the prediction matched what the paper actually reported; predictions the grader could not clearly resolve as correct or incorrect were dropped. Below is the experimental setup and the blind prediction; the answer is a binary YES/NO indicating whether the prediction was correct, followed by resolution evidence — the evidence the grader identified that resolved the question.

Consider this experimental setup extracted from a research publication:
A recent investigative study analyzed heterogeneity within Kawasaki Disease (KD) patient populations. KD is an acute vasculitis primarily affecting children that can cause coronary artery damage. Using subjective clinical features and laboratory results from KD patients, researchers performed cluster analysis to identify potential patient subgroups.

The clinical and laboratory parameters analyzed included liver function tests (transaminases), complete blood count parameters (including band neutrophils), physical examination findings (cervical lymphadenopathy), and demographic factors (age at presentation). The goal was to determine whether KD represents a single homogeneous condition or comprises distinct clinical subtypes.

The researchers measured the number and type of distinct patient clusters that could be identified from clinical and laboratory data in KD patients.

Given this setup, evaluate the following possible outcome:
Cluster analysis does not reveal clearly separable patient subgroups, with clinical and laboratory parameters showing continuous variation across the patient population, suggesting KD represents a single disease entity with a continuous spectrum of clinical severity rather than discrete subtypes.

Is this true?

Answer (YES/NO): NO